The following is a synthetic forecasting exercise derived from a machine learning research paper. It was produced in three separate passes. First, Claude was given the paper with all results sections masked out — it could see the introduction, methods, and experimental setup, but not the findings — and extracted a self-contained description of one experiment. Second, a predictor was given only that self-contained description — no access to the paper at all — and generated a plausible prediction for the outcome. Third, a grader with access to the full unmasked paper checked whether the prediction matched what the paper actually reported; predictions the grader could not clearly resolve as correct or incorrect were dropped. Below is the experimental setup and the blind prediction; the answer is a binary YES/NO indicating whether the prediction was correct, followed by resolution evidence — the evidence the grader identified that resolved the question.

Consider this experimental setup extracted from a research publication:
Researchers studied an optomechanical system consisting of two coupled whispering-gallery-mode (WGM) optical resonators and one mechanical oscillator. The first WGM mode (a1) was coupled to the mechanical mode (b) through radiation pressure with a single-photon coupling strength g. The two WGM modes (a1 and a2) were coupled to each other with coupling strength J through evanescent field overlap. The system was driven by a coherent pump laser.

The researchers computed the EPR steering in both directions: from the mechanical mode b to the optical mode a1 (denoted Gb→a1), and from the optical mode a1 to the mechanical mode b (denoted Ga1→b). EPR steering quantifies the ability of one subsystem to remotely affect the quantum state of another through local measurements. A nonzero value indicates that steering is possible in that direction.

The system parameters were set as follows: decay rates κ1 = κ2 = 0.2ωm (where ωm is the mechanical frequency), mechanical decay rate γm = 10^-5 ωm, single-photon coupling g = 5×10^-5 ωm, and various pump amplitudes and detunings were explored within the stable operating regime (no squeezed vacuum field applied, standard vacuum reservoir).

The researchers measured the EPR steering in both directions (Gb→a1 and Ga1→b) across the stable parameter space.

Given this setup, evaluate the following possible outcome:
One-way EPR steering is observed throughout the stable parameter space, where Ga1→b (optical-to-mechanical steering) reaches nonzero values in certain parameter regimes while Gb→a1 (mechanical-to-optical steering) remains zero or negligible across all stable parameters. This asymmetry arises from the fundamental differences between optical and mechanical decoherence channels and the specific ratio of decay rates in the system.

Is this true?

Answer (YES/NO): NO